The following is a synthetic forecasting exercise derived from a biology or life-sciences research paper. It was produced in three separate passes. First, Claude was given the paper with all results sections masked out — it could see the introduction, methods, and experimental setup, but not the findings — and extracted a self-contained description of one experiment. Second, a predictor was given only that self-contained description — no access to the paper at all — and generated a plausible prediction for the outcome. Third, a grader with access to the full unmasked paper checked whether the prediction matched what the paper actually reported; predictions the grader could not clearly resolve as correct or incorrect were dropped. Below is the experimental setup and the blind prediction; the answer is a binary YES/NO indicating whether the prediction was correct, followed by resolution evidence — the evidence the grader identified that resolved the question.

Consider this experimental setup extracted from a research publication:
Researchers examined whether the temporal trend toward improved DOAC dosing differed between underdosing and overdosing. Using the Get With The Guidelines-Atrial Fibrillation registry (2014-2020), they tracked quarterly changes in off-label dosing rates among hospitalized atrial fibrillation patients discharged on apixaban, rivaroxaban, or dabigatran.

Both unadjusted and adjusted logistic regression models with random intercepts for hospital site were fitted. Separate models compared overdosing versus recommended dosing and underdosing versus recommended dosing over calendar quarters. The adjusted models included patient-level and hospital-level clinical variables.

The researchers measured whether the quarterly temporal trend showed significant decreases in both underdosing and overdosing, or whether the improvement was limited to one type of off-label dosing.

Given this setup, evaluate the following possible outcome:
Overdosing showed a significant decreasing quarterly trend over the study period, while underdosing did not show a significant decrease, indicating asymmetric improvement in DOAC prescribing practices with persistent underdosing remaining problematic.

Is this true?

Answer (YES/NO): NO